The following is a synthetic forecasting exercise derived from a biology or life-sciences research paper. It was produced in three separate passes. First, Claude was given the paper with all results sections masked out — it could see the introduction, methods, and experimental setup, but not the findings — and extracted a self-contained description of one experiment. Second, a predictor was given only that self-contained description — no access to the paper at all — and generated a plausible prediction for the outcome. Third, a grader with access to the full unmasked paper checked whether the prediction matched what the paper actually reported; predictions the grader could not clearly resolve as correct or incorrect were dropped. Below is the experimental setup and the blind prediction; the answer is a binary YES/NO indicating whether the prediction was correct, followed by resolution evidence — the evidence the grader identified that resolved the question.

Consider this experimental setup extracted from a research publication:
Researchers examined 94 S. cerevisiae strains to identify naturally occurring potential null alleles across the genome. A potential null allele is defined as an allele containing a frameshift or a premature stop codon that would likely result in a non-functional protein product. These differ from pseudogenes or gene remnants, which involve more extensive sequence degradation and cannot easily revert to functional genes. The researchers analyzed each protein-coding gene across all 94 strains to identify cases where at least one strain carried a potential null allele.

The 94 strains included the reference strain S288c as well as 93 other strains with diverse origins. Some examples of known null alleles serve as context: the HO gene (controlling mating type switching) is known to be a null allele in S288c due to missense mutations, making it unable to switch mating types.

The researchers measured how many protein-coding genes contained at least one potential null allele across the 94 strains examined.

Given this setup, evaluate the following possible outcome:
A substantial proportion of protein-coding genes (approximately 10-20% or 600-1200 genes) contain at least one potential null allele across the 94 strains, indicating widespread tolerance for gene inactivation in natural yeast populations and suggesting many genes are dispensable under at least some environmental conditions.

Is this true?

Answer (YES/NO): NO